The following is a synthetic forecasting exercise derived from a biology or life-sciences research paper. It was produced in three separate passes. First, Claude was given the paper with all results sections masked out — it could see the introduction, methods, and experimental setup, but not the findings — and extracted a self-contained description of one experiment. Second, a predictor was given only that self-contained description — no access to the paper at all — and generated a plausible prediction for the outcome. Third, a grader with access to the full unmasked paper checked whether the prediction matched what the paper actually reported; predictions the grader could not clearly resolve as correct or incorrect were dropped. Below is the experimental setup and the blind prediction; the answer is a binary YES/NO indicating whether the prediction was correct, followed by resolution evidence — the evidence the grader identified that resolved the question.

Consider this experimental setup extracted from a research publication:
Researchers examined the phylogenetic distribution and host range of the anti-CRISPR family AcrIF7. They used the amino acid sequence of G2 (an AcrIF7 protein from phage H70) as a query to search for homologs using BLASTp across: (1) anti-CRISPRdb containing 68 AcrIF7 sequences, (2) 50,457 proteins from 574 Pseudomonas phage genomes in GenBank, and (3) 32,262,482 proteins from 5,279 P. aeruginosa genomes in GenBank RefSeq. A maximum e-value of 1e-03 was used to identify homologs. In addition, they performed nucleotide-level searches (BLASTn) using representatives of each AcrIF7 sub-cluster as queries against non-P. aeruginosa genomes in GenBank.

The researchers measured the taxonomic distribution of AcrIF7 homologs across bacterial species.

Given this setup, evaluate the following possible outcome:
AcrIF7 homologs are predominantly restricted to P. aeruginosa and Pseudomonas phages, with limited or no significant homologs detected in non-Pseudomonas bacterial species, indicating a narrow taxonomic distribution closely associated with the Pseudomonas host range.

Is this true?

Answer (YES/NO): YES